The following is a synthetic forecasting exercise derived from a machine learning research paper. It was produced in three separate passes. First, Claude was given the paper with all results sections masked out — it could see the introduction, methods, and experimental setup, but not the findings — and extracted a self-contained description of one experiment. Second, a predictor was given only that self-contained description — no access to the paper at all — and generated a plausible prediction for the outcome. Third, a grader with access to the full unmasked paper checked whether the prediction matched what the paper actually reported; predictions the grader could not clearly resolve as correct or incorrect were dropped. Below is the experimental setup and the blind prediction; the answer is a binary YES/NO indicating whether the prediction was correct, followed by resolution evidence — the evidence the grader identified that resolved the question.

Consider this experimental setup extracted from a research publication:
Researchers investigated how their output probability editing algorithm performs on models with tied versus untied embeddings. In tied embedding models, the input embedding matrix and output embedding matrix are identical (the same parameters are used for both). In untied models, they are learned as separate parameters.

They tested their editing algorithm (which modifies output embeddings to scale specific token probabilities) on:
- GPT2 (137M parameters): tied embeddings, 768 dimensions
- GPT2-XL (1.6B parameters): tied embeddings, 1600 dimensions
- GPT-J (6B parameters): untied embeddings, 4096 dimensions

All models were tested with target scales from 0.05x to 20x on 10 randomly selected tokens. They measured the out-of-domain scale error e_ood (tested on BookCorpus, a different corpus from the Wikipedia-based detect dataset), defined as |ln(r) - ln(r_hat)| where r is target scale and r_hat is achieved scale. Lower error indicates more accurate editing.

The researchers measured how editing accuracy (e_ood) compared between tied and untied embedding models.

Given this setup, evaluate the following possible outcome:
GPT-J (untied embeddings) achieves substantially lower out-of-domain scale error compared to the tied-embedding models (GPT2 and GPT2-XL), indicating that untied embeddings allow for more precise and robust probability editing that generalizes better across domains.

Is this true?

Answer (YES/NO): NO